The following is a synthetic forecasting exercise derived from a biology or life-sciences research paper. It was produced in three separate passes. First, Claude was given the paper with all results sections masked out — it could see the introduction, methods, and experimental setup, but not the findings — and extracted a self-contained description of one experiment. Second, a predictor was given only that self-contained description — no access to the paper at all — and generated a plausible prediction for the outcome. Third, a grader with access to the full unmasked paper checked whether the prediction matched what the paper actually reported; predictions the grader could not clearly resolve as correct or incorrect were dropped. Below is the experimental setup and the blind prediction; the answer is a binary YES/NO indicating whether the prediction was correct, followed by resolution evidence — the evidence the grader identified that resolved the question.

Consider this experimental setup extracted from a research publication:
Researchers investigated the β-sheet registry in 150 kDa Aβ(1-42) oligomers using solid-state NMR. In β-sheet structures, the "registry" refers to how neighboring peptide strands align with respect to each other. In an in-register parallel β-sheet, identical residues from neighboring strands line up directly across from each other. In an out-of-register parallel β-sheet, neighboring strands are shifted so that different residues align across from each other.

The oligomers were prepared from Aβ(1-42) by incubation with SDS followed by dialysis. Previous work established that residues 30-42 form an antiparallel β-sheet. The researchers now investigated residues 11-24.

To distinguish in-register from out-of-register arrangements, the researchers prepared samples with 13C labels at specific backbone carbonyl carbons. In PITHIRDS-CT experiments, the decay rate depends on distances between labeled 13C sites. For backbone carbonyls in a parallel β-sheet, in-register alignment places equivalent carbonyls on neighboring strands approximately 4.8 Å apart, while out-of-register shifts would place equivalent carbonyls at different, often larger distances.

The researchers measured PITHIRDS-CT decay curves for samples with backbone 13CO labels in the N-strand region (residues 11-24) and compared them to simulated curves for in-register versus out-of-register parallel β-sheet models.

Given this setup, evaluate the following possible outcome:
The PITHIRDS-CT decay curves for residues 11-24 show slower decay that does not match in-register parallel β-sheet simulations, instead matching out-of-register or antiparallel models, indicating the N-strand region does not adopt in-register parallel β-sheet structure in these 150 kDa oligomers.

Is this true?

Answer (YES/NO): YES